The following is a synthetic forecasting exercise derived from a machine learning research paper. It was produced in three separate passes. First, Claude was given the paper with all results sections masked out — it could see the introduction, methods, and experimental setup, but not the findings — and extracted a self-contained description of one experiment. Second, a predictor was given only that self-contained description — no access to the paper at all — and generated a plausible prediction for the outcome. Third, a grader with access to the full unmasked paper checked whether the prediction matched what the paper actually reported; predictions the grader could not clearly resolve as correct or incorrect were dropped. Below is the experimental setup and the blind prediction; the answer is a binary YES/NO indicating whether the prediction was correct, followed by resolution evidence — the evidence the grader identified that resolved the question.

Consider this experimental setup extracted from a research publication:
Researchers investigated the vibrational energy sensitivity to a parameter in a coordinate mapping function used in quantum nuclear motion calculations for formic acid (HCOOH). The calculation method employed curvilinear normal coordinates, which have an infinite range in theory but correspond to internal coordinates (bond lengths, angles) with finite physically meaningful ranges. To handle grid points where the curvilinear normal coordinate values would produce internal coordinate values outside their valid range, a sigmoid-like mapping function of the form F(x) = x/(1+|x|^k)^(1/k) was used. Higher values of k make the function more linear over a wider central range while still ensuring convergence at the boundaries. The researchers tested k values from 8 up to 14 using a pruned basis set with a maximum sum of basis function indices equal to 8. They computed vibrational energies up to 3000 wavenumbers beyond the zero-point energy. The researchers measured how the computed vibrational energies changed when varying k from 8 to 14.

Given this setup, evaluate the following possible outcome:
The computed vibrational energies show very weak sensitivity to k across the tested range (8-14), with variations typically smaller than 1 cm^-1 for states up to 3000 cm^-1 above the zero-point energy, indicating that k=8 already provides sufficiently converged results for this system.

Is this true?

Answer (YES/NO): YES